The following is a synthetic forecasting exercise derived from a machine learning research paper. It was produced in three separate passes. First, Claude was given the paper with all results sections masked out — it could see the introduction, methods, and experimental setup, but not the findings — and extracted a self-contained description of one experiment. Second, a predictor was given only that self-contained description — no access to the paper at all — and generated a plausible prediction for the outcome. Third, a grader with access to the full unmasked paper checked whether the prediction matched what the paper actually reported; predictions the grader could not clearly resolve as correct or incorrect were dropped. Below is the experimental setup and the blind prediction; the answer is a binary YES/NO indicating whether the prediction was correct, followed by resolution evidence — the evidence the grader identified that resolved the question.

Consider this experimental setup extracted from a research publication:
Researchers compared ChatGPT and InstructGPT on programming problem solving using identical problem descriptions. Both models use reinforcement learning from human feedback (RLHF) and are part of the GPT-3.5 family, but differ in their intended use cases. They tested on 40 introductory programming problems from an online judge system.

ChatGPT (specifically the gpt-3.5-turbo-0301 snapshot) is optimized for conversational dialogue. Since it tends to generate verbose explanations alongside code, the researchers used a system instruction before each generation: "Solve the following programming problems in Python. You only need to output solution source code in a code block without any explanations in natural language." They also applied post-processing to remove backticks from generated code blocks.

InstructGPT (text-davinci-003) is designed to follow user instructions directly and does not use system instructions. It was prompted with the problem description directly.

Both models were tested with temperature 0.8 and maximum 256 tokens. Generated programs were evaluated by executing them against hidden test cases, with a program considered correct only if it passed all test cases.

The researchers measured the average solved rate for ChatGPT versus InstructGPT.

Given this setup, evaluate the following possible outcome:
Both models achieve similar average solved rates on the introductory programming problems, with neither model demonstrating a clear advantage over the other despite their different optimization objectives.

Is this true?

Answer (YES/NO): NO